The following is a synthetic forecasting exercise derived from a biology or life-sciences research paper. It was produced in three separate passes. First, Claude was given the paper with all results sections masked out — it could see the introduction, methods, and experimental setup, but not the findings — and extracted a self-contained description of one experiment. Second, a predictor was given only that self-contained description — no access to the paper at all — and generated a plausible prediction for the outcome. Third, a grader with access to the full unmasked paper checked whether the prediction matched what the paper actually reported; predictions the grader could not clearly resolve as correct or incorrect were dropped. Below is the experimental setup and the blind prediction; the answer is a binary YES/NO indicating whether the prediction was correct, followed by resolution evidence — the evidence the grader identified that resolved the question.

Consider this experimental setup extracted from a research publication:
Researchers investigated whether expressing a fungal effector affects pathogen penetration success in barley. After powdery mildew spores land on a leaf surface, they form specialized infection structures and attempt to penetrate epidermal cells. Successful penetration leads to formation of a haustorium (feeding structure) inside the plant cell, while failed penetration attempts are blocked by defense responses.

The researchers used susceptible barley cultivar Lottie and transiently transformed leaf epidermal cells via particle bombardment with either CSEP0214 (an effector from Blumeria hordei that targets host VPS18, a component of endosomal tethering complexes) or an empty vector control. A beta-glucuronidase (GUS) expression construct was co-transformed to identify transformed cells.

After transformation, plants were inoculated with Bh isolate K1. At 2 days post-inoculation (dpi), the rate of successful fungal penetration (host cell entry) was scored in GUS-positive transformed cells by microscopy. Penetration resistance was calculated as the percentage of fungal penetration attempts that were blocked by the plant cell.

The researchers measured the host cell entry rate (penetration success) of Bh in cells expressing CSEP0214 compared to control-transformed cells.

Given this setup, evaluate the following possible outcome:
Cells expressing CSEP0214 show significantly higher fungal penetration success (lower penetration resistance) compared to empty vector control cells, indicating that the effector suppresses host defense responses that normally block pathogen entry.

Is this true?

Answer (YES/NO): NO